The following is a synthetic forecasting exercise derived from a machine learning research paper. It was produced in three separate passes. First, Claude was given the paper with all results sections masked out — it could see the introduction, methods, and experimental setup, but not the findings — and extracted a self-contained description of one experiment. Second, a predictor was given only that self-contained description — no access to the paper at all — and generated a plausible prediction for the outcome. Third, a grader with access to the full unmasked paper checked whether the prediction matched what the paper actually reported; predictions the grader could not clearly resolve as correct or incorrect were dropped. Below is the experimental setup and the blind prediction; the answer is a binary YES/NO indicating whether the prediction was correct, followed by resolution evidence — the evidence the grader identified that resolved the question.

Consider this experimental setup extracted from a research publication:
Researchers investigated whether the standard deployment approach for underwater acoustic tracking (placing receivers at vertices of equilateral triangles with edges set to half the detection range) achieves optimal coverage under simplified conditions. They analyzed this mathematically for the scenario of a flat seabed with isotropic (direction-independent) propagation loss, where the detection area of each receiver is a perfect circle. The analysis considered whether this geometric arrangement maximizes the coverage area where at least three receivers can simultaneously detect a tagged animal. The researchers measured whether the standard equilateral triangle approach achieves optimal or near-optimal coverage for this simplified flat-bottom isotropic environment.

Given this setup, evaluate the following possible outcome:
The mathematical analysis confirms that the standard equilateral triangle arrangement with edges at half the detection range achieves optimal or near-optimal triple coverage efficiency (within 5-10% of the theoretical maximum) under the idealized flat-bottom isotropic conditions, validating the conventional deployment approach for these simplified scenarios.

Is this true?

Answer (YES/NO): YES